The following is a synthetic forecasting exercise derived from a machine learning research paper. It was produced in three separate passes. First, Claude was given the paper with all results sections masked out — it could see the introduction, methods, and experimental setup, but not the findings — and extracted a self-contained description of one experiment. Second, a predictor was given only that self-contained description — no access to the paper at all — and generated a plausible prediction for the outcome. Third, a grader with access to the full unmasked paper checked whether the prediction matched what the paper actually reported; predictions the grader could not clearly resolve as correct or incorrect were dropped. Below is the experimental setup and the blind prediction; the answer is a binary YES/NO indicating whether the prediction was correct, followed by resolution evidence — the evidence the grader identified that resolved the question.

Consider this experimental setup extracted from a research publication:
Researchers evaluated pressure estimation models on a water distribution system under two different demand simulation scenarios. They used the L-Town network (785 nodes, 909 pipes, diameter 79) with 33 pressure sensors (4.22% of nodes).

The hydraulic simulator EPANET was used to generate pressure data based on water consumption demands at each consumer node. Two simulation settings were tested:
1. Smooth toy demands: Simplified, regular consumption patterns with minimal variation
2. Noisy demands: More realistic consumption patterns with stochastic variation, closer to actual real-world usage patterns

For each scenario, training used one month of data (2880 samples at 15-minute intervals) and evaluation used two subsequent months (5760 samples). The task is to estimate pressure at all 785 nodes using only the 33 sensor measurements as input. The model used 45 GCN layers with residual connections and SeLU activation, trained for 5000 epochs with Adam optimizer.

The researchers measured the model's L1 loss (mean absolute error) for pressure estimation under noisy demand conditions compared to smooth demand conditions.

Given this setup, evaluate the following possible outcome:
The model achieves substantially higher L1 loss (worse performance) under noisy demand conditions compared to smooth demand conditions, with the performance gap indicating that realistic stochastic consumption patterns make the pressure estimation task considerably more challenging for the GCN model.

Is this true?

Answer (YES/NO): NO